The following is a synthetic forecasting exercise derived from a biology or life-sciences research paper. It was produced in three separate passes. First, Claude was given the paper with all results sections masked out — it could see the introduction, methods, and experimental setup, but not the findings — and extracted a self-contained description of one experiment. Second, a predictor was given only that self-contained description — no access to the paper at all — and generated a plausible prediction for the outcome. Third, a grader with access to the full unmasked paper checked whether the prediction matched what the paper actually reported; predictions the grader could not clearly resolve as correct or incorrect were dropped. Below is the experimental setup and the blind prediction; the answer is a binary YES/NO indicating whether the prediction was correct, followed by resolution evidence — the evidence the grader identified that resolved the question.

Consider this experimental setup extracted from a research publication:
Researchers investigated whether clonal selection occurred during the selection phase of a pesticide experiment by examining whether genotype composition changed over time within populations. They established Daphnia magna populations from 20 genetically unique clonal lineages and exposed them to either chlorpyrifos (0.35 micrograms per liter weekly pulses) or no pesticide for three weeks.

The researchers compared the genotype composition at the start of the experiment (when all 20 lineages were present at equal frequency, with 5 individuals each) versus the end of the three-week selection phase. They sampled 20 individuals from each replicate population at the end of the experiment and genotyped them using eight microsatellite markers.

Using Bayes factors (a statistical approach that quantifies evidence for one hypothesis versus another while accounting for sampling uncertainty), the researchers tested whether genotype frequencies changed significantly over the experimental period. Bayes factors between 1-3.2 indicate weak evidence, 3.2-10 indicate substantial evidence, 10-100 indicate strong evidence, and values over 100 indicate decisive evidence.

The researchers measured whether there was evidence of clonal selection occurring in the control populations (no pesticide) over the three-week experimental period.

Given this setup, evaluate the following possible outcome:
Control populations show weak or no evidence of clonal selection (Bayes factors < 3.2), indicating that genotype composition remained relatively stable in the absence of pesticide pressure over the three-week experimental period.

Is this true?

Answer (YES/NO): NO